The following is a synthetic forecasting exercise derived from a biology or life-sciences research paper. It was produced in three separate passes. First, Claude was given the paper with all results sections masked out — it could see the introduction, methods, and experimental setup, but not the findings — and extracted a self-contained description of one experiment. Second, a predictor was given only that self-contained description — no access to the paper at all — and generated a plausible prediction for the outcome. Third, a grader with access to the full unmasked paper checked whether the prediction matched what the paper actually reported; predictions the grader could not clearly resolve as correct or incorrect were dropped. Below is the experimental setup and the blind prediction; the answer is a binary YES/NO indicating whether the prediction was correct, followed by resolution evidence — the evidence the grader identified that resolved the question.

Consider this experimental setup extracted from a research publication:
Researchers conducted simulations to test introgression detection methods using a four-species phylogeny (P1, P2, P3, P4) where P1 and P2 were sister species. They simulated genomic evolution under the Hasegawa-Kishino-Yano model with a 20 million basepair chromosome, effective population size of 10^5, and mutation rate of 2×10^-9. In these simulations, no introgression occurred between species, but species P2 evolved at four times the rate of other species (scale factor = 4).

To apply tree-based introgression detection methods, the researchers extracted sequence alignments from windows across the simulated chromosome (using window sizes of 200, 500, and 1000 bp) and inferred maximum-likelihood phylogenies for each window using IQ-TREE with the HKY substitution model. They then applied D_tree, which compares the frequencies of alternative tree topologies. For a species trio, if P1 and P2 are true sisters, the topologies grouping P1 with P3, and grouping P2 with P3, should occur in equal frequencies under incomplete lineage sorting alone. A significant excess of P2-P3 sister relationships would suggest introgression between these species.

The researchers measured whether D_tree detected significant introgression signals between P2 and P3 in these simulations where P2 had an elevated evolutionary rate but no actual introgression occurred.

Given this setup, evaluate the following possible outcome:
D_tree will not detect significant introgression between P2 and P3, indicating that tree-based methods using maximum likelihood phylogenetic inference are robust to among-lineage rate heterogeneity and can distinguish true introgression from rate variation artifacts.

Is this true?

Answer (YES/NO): NO